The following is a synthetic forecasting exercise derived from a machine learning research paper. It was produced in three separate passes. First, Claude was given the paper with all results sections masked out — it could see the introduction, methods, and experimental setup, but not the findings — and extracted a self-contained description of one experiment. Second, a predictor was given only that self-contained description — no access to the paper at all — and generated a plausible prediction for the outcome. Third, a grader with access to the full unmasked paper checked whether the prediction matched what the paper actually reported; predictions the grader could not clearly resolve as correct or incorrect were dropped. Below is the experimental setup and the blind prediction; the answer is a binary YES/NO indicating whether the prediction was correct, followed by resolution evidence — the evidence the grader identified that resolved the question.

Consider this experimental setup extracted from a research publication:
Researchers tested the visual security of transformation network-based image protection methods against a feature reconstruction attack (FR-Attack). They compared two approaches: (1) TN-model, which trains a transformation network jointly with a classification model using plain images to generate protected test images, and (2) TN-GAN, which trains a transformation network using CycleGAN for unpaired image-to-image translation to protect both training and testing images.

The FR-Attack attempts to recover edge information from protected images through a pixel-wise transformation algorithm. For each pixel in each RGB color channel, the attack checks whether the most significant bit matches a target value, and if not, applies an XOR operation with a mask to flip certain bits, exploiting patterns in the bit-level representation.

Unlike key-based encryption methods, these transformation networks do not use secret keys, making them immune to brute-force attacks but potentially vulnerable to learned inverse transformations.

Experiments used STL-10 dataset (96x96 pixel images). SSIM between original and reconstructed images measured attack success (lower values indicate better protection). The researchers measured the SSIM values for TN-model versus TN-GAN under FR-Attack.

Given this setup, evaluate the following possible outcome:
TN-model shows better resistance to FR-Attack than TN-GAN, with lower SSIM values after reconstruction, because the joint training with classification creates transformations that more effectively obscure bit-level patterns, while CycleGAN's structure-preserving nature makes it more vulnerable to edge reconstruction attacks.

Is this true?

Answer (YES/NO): YES